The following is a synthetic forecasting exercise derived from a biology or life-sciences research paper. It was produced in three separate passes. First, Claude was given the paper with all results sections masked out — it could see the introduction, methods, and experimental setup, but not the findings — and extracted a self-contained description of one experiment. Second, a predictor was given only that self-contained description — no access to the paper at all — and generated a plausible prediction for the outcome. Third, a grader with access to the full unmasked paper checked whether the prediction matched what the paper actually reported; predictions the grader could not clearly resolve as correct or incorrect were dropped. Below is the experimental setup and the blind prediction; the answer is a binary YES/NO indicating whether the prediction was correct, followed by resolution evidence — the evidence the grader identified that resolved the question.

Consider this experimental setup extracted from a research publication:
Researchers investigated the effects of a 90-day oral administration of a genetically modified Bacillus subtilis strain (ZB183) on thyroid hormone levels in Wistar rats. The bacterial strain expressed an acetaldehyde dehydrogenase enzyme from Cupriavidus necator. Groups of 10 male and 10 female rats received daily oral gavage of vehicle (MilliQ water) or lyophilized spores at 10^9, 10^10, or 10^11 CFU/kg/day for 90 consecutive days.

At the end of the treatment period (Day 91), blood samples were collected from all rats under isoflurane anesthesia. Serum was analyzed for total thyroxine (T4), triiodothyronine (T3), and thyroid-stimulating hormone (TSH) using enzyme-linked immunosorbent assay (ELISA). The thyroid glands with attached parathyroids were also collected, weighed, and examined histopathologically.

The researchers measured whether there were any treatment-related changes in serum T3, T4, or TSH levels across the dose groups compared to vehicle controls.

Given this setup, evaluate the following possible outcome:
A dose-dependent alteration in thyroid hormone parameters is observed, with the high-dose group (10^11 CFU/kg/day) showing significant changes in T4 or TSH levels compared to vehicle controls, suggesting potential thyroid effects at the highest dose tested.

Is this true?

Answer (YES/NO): NO